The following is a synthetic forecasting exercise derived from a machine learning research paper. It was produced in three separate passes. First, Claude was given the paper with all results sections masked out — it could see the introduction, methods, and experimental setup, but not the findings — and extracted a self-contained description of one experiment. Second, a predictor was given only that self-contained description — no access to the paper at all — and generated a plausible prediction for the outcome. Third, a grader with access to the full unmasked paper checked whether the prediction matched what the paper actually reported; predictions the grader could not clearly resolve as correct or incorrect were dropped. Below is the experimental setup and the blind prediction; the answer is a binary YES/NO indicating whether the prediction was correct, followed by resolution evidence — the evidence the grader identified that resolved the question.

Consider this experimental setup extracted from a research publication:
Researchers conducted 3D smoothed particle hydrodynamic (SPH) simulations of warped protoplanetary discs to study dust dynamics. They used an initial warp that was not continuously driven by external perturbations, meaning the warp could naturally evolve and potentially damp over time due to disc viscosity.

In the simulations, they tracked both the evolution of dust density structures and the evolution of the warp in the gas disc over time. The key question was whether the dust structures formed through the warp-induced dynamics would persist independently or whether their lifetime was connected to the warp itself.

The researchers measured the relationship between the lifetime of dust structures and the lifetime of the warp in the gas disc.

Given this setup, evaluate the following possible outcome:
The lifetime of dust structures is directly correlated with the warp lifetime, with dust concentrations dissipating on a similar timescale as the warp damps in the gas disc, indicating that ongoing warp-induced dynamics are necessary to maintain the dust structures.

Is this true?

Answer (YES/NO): YES